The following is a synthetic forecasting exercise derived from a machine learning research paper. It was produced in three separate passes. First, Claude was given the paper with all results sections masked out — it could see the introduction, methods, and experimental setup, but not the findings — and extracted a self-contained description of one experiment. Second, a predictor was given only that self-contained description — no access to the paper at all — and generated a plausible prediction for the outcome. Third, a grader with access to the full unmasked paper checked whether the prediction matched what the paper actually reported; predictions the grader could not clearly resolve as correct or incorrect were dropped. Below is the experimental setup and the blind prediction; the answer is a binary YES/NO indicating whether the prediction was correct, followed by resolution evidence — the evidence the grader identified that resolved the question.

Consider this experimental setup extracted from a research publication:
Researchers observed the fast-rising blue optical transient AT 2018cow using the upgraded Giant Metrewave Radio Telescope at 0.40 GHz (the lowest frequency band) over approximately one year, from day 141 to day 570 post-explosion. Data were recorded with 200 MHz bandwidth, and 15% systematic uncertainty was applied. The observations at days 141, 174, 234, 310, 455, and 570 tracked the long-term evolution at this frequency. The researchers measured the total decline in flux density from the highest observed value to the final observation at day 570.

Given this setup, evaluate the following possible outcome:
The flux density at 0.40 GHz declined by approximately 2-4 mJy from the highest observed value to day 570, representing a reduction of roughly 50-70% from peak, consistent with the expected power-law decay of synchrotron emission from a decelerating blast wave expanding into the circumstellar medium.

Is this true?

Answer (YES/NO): NO